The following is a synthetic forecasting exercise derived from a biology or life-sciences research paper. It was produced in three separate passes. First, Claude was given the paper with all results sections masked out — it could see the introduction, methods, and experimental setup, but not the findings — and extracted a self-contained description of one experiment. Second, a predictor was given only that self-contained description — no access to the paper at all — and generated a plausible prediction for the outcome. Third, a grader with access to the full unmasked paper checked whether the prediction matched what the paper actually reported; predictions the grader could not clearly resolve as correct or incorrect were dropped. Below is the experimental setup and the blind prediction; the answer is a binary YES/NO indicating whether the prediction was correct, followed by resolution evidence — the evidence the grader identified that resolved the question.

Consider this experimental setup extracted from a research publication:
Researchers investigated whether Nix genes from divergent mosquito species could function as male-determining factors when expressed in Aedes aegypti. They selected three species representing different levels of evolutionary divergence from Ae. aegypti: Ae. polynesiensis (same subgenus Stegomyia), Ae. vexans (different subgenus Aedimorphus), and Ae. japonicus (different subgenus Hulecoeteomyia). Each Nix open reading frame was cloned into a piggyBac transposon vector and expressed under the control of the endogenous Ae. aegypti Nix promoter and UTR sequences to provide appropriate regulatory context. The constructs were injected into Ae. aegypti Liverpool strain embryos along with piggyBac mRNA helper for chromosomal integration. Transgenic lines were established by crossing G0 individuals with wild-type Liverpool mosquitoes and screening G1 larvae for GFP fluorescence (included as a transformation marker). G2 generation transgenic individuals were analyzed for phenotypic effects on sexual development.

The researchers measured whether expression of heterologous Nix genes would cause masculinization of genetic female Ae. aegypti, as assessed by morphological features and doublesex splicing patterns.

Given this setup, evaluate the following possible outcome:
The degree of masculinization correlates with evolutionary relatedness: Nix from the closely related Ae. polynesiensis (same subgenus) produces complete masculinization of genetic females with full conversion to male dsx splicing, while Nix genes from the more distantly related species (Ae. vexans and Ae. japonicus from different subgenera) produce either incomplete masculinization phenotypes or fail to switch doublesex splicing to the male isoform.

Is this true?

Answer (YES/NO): NO